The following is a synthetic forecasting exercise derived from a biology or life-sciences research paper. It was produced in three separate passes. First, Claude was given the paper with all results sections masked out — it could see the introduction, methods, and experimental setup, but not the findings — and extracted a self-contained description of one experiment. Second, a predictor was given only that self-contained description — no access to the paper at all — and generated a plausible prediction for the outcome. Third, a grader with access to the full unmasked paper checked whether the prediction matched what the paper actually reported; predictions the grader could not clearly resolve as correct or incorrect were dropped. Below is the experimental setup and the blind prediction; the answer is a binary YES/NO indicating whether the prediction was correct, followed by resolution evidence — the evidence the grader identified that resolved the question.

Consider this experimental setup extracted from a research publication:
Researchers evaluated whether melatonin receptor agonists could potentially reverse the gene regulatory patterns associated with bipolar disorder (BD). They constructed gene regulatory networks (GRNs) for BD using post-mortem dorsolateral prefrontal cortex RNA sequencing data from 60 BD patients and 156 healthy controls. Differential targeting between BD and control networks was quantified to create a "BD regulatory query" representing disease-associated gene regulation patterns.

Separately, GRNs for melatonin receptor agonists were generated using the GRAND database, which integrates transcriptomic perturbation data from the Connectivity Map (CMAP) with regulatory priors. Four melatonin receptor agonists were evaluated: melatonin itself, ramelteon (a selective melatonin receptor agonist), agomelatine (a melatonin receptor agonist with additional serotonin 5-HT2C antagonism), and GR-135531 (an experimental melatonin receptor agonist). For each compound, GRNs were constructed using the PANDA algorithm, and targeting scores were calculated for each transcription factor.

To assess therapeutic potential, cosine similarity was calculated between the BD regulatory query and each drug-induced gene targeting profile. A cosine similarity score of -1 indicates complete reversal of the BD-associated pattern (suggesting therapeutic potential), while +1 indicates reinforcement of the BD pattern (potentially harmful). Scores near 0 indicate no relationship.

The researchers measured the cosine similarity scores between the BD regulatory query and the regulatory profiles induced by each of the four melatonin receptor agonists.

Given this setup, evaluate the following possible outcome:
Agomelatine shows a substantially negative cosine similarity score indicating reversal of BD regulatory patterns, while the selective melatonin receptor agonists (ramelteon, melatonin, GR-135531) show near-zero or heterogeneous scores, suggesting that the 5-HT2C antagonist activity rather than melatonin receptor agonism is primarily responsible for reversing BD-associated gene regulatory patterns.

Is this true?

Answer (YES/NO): NO